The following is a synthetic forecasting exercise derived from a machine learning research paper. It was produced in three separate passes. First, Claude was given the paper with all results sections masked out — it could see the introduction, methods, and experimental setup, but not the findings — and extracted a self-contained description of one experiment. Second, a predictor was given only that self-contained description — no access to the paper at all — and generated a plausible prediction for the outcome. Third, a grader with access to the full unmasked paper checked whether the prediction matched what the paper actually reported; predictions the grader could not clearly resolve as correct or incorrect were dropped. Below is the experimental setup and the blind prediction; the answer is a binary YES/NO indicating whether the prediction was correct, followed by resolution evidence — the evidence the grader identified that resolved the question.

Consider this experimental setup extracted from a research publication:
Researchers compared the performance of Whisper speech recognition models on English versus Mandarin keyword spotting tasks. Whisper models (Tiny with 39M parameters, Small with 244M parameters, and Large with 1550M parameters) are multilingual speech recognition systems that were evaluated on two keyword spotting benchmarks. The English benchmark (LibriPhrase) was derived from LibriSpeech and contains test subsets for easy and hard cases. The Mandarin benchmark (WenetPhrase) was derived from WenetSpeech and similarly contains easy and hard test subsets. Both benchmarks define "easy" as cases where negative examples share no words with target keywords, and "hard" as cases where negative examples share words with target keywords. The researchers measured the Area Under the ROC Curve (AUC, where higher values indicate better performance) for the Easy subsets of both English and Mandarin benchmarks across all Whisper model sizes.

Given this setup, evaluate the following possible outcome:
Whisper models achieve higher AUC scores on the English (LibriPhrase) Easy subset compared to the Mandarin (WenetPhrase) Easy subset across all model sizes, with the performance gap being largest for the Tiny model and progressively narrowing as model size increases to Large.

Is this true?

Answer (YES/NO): YES